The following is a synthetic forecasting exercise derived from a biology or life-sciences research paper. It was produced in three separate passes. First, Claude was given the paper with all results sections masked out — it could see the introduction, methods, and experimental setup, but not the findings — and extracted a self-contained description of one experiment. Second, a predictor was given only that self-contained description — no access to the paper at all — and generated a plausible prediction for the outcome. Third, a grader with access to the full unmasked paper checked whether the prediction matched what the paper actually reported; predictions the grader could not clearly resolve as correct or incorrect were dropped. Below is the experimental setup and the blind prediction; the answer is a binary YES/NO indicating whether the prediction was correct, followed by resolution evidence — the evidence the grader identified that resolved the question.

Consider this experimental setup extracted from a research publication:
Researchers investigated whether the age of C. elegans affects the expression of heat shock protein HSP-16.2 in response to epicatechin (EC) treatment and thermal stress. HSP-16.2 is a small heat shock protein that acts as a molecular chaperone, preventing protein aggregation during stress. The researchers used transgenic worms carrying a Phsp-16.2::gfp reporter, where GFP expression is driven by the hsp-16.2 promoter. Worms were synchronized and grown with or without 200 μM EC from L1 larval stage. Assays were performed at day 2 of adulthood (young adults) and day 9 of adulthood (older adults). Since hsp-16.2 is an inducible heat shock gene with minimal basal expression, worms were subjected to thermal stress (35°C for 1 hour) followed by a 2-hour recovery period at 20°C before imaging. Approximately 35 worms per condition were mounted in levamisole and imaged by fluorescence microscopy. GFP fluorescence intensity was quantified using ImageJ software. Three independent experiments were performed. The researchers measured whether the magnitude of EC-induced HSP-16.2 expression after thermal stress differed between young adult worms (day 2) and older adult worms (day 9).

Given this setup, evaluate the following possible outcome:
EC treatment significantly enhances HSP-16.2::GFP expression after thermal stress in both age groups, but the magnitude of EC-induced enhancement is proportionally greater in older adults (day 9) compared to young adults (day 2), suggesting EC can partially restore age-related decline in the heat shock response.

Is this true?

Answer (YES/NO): YES